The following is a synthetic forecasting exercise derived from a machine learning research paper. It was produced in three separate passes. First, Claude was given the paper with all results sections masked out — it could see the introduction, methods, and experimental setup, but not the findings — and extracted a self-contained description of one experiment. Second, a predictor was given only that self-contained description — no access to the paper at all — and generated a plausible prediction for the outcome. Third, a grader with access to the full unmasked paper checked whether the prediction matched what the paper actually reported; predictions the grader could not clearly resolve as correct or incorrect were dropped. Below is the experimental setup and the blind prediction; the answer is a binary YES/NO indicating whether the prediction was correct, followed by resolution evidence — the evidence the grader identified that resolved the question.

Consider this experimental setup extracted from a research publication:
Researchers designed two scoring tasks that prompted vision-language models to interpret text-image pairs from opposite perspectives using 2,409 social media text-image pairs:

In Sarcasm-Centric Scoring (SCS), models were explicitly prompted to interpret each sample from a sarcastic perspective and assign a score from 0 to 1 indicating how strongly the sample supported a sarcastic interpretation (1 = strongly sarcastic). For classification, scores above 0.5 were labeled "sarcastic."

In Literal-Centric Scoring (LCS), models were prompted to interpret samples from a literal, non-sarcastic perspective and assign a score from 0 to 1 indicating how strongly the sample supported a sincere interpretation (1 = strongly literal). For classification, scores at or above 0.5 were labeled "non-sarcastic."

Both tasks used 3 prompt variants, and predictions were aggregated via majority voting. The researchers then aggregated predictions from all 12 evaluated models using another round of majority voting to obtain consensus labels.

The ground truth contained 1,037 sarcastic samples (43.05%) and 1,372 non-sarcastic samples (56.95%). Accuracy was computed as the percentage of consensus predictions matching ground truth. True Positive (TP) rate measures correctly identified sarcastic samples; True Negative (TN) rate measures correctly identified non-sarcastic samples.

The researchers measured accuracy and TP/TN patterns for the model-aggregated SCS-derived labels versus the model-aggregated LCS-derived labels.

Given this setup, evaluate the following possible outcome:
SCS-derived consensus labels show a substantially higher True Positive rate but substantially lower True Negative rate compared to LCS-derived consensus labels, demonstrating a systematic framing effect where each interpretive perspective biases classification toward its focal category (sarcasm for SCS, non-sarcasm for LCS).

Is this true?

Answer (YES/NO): YES